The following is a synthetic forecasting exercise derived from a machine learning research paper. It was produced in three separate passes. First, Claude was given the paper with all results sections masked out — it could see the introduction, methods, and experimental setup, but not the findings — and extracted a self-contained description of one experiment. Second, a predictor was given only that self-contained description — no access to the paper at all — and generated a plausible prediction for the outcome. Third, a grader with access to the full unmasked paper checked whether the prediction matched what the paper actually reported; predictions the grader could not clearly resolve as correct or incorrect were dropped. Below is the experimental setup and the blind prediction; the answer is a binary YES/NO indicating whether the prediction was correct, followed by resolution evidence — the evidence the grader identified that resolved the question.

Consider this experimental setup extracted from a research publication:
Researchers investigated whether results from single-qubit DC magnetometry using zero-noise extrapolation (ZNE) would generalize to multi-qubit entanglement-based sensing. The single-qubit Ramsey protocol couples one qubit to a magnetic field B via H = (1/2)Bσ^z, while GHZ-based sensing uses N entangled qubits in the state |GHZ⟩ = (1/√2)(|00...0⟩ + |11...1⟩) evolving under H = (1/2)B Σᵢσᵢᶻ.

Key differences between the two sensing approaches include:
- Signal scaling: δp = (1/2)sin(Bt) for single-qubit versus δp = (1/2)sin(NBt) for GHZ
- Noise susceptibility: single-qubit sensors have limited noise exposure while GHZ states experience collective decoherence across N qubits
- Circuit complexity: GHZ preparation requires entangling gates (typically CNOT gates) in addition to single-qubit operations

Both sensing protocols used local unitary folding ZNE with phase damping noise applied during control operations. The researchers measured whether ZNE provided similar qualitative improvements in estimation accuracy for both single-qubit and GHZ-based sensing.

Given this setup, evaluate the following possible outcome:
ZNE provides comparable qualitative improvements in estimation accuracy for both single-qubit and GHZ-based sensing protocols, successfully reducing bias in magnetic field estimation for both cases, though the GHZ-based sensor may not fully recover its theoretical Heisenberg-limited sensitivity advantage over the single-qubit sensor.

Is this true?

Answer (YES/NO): YES